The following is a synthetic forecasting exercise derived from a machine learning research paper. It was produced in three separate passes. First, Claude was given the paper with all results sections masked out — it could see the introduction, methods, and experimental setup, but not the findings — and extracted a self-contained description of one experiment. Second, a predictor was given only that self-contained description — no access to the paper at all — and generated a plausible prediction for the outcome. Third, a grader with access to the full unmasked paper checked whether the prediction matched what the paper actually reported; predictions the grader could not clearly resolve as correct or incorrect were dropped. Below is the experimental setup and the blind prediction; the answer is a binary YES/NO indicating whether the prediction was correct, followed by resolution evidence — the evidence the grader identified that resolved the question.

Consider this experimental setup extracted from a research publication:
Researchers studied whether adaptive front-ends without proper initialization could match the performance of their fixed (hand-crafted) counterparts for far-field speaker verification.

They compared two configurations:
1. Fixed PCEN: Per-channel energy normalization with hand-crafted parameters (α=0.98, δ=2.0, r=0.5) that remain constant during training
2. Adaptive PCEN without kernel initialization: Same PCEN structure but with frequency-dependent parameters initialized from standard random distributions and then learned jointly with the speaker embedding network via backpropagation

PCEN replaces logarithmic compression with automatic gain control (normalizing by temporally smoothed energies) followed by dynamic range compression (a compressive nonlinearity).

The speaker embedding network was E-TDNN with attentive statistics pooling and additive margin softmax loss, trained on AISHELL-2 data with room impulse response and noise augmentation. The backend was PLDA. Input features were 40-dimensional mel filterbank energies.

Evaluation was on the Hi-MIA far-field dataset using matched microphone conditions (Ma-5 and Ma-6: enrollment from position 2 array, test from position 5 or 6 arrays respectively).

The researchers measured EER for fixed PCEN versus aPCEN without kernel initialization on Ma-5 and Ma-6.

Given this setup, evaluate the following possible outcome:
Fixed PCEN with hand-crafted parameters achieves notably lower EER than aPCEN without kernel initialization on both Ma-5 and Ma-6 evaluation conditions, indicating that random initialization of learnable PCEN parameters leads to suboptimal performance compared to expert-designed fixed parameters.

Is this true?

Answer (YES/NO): YES